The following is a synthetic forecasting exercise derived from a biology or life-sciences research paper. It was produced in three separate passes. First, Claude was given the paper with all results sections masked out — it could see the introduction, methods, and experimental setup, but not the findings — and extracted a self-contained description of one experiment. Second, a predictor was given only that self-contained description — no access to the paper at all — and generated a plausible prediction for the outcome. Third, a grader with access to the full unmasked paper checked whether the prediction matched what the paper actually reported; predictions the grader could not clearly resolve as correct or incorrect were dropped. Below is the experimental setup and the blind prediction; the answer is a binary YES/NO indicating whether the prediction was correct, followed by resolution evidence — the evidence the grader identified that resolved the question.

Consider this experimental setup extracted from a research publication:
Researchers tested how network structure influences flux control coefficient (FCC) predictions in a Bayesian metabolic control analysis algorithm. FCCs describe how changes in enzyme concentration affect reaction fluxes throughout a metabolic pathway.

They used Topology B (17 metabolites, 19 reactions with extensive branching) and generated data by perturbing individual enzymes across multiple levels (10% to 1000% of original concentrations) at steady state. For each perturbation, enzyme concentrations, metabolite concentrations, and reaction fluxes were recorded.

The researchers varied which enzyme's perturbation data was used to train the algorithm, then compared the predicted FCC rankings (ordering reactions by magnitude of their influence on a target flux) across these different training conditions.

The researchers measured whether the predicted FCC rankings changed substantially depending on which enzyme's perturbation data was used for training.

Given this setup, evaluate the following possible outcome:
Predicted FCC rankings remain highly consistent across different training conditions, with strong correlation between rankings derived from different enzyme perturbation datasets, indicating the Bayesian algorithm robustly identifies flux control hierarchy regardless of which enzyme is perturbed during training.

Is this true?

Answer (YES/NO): YES